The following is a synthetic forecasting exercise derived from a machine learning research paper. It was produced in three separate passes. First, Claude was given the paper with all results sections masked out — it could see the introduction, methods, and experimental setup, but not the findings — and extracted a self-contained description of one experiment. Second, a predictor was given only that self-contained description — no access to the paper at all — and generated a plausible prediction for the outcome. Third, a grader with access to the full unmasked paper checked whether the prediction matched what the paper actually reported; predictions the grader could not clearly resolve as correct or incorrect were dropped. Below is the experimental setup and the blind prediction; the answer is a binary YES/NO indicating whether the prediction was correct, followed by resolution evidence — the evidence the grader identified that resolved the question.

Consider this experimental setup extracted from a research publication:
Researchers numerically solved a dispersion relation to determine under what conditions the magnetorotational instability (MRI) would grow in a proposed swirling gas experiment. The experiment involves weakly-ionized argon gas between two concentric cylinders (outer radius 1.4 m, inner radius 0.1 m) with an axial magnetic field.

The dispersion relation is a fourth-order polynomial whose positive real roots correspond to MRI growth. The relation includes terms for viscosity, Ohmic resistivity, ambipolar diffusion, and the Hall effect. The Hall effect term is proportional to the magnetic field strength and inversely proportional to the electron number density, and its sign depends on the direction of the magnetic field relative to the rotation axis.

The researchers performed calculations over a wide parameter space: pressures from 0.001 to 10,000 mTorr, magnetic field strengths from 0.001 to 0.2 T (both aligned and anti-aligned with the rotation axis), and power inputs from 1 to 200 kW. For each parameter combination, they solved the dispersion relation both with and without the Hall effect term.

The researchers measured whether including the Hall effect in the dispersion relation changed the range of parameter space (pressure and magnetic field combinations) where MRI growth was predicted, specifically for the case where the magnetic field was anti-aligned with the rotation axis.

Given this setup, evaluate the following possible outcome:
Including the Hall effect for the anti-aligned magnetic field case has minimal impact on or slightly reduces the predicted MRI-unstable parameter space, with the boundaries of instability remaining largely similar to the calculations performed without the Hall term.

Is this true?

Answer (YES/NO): NO